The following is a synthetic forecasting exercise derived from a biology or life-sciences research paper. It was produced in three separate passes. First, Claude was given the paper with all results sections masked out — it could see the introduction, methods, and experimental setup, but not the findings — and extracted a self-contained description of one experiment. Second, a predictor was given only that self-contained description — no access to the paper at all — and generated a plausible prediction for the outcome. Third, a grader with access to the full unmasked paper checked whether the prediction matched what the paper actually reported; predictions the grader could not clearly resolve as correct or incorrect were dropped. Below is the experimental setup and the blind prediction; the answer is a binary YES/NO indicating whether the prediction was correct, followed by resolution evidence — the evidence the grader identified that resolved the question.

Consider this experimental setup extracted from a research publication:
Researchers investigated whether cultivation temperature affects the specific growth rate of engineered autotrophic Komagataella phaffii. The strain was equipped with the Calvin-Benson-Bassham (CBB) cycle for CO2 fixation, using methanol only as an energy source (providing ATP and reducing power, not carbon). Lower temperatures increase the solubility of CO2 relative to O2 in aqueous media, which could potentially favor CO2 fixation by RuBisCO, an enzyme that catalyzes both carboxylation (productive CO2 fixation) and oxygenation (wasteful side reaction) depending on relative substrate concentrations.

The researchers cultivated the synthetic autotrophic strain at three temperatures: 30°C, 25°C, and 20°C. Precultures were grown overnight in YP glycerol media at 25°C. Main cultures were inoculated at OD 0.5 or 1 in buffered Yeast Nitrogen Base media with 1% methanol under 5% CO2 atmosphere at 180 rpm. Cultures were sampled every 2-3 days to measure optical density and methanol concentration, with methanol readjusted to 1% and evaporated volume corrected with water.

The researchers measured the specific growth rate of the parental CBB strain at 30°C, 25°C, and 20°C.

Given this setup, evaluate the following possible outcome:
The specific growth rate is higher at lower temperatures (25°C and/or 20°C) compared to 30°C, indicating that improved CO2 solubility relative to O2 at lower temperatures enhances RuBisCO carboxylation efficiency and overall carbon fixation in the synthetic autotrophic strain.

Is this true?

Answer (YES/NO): YES